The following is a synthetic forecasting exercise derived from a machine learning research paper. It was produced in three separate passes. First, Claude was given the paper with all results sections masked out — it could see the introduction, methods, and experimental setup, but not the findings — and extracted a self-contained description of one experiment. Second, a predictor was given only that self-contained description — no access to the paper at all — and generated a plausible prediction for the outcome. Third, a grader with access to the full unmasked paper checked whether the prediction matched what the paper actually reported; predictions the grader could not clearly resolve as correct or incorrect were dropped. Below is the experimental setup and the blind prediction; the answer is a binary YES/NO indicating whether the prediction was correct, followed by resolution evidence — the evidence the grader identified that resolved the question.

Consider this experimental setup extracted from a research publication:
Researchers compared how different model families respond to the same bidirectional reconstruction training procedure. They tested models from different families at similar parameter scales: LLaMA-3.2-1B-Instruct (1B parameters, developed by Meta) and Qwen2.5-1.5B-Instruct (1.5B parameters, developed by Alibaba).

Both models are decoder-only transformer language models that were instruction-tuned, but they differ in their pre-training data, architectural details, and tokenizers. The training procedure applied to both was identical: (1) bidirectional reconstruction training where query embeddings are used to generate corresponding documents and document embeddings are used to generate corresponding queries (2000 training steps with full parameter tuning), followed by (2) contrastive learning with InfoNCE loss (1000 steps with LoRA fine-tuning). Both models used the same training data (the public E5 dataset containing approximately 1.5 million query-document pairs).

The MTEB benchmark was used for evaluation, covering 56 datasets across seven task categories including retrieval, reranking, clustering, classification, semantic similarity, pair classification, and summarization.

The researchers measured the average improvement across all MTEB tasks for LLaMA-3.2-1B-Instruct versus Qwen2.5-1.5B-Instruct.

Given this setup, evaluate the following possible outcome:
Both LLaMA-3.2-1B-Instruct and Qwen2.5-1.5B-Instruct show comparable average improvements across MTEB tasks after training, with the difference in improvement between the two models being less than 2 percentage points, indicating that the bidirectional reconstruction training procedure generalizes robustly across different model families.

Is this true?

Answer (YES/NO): YES